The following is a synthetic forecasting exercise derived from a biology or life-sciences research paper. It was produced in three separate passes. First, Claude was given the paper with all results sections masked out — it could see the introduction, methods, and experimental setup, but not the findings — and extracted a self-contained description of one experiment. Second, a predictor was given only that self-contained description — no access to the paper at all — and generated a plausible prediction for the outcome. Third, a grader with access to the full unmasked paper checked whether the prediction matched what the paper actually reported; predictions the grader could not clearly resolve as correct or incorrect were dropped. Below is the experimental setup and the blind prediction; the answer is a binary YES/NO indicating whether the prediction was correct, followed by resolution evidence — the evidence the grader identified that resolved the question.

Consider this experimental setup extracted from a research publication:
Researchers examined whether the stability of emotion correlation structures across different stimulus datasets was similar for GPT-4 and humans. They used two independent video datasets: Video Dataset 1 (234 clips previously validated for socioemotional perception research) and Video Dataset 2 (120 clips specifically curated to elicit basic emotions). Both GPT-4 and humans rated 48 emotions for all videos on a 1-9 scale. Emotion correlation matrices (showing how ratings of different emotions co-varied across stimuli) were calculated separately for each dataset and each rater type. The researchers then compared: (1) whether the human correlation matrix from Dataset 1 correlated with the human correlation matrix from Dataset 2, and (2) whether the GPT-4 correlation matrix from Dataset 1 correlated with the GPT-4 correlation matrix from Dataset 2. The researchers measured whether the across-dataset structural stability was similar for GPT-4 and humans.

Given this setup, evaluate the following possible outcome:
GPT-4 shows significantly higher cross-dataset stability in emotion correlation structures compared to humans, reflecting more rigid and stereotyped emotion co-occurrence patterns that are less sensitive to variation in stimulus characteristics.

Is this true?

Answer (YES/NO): NO